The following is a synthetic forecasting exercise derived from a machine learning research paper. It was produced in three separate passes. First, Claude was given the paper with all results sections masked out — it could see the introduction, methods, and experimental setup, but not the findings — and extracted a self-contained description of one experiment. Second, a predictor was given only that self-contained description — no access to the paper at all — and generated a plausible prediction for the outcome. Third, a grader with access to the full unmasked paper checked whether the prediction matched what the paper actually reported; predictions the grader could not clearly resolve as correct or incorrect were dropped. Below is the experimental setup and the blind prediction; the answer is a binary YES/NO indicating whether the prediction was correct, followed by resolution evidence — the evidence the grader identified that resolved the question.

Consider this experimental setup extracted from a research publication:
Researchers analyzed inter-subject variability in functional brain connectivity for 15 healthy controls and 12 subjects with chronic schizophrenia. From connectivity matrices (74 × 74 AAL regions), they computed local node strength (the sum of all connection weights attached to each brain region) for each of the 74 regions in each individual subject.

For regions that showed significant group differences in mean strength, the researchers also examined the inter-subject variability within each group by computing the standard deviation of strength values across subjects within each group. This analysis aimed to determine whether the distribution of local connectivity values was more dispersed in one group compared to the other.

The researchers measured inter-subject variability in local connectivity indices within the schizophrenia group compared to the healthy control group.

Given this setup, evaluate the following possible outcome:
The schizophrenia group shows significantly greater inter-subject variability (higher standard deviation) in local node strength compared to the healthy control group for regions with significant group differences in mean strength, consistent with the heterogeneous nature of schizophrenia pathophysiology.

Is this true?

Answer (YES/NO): NO